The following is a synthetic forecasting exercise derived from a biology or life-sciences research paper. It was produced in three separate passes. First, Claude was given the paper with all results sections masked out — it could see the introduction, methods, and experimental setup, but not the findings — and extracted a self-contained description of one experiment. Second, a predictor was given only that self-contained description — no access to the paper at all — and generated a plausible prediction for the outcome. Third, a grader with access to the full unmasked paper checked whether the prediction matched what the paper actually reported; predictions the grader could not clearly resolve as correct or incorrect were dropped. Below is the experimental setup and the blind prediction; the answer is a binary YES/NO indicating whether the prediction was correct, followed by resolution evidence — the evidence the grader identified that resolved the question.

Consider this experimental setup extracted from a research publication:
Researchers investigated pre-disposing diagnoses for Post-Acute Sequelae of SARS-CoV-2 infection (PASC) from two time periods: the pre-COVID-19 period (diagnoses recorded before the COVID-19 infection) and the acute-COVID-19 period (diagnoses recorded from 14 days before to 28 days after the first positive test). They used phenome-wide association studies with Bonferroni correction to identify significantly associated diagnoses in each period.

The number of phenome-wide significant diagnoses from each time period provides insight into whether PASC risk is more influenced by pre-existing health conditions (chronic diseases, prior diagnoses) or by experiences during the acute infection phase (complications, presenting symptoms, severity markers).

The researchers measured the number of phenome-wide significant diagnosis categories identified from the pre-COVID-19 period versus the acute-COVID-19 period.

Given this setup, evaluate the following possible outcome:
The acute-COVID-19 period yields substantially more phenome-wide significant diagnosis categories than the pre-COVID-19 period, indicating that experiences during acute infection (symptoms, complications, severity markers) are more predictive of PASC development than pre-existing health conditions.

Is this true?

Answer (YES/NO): YES